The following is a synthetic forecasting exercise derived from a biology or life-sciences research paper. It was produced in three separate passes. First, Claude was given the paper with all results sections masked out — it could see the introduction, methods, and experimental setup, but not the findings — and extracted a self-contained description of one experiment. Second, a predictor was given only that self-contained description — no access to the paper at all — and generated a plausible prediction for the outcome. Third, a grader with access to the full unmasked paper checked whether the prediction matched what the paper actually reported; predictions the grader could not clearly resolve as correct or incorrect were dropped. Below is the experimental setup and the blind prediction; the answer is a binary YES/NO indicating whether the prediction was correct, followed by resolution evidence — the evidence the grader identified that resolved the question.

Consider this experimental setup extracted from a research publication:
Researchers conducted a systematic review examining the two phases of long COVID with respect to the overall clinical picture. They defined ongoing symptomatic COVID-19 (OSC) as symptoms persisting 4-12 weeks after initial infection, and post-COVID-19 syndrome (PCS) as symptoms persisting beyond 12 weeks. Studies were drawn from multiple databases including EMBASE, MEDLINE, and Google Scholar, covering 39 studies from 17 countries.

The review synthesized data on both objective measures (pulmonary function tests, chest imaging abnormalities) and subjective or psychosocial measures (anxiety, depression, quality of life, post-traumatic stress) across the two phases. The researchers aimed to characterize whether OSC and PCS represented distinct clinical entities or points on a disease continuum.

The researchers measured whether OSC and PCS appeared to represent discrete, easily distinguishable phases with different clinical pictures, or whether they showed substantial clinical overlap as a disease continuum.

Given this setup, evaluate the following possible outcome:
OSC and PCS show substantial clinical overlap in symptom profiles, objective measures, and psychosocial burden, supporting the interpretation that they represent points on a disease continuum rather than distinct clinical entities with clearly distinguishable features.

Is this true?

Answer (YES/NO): NO